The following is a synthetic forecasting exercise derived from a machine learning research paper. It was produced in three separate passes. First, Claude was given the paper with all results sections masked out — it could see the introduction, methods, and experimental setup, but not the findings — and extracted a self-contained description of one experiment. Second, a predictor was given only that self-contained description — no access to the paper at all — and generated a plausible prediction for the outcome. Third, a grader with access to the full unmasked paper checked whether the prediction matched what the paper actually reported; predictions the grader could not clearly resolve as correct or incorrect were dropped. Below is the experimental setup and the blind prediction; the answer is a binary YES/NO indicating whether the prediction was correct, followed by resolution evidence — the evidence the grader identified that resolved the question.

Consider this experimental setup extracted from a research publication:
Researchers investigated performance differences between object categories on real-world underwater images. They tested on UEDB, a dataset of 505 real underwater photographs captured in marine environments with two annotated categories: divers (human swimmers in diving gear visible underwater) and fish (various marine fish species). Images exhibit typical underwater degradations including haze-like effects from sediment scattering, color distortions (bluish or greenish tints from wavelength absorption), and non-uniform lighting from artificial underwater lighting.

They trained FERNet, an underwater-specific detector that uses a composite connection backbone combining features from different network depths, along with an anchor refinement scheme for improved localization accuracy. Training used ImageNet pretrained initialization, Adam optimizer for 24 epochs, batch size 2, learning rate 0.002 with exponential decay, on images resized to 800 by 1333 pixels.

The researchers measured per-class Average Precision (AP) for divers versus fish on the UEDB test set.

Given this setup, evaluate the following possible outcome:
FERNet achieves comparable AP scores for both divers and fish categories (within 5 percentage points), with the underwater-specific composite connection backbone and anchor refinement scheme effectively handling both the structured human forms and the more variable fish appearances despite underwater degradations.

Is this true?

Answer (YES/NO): YES